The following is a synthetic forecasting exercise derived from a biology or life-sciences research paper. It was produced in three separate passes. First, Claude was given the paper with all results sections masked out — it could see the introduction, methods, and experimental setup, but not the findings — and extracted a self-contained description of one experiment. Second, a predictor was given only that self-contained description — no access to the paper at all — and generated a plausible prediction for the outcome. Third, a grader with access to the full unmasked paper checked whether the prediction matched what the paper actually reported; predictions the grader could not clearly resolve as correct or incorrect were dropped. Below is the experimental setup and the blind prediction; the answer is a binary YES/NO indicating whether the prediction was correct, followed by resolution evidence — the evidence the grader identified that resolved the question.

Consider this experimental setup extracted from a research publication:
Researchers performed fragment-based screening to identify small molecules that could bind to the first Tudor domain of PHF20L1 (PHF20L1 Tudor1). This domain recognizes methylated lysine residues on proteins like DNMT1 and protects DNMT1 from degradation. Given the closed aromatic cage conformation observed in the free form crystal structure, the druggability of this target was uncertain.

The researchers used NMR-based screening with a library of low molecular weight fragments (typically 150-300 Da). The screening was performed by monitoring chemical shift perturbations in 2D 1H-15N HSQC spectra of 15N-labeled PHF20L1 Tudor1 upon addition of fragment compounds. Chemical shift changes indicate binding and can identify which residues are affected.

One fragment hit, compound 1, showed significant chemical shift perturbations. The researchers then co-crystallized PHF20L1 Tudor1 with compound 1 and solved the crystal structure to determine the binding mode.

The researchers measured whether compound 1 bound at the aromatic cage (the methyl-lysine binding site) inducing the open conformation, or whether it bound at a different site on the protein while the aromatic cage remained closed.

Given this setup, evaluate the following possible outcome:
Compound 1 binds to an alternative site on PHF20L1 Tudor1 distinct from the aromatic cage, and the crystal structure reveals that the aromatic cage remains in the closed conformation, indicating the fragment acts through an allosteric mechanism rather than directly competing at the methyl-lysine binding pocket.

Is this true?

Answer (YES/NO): NO